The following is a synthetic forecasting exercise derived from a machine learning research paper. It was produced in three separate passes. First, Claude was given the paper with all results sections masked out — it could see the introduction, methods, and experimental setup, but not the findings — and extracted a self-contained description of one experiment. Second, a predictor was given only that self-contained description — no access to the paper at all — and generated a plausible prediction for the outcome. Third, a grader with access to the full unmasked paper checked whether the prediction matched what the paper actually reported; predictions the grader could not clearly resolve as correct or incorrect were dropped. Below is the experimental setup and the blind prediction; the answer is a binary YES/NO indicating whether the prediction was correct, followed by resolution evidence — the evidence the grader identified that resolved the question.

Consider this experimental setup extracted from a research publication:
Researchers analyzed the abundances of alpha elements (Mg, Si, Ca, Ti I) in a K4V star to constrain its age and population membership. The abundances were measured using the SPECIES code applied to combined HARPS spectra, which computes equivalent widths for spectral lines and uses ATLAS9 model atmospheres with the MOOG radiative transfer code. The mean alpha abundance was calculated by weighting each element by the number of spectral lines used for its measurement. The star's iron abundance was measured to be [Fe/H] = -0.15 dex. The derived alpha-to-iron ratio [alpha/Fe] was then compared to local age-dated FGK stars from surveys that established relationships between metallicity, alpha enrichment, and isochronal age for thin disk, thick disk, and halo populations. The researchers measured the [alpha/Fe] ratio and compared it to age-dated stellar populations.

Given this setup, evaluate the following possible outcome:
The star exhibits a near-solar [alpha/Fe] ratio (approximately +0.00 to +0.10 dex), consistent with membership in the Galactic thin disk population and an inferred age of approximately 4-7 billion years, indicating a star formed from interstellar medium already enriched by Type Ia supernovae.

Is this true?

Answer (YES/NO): NO